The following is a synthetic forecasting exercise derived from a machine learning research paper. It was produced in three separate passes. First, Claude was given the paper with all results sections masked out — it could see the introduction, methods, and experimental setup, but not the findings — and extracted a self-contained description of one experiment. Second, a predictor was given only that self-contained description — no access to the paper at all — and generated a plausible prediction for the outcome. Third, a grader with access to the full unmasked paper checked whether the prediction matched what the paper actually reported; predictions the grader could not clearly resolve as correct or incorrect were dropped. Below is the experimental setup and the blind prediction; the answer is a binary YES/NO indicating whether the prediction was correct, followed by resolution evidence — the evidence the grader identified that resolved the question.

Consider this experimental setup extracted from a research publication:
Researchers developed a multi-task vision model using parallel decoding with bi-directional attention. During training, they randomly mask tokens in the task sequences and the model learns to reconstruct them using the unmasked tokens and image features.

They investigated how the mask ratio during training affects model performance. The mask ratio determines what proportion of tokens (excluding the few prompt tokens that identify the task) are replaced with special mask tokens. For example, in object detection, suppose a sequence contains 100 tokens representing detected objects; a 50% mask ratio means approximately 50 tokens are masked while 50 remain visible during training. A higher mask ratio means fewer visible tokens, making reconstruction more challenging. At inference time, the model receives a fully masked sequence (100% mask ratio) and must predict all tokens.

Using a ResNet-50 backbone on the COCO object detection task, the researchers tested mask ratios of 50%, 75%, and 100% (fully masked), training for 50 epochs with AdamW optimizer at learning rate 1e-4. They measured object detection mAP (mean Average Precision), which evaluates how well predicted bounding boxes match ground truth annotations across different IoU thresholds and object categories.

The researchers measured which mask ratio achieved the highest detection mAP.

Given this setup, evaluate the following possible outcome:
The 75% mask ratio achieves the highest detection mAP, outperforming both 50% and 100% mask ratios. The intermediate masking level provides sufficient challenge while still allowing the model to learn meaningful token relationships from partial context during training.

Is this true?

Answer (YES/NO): NO